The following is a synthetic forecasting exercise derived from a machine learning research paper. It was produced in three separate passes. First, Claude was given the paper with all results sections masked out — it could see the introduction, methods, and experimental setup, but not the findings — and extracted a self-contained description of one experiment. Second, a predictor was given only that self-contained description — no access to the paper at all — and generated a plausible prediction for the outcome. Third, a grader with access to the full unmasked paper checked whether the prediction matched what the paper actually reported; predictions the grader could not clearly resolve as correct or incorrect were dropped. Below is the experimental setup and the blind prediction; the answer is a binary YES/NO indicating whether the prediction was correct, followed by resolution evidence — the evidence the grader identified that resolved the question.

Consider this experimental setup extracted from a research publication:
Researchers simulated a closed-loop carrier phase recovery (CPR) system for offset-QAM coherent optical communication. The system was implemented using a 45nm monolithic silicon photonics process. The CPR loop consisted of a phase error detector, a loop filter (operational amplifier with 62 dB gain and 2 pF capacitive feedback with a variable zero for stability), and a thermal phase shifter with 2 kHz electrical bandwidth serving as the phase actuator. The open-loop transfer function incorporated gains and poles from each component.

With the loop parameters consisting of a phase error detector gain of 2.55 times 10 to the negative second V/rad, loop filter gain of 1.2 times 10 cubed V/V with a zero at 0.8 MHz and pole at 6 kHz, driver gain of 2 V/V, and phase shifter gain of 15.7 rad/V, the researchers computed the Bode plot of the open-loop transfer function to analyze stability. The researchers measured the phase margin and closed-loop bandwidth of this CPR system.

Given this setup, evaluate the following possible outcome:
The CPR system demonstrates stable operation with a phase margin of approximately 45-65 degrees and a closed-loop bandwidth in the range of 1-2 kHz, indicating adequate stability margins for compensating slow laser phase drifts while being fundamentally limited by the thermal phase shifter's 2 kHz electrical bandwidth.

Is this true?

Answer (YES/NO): NO